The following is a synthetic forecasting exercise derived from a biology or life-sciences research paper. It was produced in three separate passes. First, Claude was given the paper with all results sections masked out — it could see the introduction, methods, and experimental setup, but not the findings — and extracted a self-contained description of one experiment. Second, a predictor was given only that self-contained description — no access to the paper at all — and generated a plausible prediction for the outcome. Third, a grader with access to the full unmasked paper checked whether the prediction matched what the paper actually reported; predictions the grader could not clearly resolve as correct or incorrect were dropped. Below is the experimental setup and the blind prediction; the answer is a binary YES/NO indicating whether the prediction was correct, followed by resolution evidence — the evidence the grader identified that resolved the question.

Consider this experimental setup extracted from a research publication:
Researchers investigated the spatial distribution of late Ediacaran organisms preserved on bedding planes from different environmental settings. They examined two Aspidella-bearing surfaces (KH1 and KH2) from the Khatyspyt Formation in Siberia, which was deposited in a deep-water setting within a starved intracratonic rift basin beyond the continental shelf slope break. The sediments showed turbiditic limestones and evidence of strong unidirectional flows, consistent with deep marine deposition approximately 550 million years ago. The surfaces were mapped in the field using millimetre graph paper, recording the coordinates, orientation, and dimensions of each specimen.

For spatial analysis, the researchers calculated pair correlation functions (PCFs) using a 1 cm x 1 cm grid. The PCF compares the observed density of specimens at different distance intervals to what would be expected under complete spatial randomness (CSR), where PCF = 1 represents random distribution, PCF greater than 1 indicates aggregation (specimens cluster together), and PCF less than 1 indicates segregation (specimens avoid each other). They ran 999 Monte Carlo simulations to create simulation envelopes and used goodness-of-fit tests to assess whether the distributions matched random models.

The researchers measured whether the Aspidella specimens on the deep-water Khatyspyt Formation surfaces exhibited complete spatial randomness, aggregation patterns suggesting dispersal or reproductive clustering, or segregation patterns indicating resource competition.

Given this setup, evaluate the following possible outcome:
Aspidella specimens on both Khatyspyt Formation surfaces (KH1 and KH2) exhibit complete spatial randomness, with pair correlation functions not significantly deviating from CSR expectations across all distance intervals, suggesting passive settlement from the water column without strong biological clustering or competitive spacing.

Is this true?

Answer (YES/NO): NO